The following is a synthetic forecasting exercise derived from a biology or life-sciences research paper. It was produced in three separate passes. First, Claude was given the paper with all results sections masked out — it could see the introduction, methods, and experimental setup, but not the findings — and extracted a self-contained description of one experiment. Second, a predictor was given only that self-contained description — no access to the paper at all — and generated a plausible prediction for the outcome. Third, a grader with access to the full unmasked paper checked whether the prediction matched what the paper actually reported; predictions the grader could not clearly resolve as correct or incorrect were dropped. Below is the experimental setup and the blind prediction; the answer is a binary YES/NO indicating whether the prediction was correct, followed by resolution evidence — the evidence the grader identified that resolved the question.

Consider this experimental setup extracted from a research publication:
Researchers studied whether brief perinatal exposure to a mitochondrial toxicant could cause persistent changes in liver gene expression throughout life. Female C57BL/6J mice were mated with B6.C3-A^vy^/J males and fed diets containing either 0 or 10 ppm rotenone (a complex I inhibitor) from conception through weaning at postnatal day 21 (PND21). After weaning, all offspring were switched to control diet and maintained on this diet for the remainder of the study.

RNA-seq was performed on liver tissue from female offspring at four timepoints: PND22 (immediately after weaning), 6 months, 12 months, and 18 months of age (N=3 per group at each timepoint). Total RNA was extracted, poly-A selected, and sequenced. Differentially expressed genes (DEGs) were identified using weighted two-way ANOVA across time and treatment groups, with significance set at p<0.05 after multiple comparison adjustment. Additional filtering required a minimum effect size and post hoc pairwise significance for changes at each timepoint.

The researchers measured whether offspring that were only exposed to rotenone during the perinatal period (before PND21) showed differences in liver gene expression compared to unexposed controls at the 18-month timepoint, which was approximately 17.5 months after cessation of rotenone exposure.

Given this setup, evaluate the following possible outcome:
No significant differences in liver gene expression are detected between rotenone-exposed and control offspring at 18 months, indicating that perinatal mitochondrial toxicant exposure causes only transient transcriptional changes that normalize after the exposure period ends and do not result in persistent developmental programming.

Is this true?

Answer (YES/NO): NO